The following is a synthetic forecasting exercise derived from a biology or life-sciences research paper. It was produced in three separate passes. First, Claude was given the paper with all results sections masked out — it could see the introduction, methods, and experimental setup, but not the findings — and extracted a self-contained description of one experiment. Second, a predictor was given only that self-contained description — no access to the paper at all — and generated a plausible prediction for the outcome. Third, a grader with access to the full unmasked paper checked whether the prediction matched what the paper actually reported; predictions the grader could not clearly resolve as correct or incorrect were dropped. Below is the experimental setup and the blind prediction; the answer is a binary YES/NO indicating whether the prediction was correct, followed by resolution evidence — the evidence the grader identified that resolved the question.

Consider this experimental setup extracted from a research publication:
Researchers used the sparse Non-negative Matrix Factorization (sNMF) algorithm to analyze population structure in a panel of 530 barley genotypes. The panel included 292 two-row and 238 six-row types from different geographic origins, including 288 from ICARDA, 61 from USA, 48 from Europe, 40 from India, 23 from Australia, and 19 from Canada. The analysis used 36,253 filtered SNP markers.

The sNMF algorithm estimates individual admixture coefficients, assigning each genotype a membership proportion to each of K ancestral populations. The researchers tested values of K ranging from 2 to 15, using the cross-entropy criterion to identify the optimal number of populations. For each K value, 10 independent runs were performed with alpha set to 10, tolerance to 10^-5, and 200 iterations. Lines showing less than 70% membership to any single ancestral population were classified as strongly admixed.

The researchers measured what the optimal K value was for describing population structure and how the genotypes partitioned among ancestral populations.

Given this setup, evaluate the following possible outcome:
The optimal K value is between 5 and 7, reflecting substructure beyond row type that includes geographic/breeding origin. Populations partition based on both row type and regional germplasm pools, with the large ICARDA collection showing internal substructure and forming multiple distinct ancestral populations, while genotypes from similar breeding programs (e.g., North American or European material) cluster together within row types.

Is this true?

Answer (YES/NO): NO